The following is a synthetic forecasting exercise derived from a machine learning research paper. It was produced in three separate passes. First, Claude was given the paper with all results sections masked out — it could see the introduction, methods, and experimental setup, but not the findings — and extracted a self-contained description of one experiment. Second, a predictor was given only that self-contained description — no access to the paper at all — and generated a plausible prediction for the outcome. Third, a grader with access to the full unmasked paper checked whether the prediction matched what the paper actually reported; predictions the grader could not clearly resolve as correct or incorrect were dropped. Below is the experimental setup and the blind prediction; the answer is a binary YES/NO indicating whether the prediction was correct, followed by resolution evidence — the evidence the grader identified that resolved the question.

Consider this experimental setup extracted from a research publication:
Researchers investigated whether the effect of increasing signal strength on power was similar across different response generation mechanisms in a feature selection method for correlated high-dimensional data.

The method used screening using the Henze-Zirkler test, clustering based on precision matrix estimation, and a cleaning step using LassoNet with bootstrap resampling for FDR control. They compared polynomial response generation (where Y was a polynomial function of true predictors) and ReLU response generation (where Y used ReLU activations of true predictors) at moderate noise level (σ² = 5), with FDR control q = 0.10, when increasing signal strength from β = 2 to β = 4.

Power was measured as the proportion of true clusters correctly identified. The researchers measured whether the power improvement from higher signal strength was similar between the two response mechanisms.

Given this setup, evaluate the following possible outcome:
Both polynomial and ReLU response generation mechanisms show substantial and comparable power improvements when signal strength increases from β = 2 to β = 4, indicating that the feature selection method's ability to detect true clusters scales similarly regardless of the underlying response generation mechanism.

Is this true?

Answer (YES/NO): YES